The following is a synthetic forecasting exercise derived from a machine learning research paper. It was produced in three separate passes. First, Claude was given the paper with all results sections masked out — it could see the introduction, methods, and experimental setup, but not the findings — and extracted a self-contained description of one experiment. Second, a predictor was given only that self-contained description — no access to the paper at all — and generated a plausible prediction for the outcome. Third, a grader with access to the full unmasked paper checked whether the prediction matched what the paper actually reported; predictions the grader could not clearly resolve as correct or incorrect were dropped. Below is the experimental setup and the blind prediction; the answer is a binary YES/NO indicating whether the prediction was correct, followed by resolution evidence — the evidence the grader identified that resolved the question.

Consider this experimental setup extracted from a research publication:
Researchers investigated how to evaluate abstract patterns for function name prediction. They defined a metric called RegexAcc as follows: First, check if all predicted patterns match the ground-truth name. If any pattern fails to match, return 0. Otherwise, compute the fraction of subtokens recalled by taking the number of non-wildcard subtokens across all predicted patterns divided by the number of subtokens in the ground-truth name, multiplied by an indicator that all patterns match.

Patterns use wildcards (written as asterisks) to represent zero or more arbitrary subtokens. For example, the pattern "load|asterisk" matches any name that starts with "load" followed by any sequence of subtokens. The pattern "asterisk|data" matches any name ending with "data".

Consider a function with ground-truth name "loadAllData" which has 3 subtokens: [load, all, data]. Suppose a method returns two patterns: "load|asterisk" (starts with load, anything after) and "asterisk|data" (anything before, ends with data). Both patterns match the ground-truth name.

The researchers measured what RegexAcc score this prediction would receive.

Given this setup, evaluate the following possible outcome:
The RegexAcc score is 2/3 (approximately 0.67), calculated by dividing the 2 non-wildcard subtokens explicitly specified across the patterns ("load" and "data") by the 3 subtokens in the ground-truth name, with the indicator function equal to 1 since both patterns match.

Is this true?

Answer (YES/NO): YES